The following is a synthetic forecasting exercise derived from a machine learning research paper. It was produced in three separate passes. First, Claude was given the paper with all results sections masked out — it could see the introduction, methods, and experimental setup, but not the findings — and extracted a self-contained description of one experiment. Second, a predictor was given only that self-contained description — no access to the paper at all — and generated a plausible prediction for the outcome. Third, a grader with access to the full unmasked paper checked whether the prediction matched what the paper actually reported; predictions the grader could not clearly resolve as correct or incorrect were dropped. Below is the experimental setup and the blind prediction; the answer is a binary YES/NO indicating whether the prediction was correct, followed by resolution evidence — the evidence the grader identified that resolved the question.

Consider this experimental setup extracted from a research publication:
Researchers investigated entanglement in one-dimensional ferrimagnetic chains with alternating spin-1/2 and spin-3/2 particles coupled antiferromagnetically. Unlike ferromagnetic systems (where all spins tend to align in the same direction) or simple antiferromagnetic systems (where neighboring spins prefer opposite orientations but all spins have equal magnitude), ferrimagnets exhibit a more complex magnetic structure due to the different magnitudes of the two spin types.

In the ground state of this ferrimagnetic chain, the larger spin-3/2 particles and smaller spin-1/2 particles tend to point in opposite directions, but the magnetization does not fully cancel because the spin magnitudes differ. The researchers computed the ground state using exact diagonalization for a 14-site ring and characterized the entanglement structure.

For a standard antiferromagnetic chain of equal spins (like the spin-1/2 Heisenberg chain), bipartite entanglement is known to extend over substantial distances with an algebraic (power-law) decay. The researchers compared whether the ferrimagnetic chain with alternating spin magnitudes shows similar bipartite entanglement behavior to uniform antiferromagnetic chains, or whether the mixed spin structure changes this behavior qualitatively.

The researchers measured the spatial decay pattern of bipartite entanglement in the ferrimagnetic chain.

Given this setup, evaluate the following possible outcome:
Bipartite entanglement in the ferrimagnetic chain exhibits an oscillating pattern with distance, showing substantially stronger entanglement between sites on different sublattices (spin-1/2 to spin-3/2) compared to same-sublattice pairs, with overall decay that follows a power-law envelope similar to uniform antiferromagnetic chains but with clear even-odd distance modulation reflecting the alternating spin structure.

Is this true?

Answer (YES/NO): NO